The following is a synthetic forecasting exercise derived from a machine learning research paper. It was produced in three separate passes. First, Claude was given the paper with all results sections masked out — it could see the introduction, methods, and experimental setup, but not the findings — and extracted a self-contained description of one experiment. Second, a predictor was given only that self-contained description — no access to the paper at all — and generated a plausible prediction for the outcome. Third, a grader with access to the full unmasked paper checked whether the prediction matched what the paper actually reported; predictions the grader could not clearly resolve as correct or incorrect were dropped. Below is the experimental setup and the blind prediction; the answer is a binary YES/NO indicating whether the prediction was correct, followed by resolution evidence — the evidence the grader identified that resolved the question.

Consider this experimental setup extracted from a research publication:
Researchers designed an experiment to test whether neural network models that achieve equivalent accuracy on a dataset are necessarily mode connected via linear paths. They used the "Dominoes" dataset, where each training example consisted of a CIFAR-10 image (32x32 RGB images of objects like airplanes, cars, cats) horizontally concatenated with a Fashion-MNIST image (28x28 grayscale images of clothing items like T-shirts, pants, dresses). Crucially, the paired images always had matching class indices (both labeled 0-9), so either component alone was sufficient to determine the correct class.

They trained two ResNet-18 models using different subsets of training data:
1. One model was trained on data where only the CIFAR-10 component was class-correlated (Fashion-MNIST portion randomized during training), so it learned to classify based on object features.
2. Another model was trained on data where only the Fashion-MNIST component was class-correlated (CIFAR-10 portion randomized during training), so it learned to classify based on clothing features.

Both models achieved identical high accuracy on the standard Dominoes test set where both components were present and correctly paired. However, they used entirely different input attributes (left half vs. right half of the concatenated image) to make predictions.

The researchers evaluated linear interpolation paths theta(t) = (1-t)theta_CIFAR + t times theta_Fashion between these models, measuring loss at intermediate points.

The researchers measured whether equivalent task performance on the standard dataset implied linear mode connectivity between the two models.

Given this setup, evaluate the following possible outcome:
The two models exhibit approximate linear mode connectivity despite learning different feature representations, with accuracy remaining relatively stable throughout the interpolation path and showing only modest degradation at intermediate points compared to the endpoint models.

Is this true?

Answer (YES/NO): NO